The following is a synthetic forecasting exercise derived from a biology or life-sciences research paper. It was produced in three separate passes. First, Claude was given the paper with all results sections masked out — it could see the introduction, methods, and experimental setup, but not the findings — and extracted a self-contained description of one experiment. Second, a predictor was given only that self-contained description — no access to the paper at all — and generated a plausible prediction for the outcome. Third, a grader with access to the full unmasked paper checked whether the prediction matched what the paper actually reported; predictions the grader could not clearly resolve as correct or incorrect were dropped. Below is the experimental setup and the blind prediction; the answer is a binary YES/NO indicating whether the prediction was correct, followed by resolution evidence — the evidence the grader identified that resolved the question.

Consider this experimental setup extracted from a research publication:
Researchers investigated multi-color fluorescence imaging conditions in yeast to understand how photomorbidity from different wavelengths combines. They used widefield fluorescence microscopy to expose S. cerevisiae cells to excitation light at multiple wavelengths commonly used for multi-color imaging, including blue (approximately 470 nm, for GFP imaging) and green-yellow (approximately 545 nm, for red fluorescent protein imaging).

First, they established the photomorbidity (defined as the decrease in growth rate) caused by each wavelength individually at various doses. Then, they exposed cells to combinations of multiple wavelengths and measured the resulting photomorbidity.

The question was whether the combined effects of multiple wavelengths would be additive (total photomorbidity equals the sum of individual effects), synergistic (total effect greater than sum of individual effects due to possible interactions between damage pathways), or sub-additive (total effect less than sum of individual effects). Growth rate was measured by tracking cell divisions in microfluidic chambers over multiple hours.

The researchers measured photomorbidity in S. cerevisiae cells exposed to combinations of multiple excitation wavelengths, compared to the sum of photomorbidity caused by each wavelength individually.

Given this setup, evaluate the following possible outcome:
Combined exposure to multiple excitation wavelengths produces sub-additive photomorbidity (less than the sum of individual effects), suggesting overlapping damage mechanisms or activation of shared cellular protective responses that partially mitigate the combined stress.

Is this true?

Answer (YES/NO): NO